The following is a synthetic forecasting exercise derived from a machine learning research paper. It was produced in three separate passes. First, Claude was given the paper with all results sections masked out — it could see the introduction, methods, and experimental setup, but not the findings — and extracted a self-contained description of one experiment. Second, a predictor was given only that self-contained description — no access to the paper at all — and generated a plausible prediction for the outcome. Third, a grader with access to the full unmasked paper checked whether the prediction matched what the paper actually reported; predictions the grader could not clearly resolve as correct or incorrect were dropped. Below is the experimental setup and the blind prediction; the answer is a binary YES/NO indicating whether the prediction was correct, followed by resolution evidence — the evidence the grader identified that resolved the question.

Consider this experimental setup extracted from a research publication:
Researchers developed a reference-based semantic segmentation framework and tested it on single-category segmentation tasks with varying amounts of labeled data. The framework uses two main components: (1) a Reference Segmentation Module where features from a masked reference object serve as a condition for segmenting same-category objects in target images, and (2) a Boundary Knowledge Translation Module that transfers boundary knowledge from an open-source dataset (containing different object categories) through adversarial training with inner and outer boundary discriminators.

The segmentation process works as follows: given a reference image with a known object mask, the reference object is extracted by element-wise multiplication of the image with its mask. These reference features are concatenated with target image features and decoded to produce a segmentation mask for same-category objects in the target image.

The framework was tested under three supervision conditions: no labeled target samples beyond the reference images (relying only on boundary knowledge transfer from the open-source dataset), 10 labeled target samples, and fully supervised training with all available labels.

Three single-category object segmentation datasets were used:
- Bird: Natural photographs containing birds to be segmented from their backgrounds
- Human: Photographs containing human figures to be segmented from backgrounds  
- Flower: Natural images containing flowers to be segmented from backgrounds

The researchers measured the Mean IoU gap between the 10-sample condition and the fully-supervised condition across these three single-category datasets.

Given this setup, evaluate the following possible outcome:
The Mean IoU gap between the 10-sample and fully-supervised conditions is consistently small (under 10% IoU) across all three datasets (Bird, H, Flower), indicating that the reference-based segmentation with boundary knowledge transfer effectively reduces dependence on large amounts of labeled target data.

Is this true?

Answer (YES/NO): NO